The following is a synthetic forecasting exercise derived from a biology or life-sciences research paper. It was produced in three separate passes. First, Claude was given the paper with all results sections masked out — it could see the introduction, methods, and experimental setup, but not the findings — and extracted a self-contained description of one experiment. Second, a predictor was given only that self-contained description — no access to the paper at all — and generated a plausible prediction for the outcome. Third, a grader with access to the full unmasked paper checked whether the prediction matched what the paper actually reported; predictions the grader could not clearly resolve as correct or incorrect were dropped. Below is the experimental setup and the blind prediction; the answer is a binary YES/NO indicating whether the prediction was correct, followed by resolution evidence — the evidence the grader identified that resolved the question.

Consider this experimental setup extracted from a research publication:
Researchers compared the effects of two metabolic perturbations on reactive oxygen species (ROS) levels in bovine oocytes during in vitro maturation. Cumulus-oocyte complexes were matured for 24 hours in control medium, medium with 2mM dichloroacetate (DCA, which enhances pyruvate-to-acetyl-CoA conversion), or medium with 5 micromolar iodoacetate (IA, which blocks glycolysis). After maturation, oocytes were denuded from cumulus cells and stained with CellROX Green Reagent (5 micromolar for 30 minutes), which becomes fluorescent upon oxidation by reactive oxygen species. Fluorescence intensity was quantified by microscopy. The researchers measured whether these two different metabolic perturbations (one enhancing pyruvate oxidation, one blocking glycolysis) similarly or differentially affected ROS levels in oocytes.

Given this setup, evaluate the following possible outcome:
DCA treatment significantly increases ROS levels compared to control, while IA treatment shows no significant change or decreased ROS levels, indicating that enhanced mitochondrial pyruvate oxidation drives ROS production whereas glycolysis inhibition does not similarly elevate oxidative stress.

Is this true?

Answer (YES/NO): NO